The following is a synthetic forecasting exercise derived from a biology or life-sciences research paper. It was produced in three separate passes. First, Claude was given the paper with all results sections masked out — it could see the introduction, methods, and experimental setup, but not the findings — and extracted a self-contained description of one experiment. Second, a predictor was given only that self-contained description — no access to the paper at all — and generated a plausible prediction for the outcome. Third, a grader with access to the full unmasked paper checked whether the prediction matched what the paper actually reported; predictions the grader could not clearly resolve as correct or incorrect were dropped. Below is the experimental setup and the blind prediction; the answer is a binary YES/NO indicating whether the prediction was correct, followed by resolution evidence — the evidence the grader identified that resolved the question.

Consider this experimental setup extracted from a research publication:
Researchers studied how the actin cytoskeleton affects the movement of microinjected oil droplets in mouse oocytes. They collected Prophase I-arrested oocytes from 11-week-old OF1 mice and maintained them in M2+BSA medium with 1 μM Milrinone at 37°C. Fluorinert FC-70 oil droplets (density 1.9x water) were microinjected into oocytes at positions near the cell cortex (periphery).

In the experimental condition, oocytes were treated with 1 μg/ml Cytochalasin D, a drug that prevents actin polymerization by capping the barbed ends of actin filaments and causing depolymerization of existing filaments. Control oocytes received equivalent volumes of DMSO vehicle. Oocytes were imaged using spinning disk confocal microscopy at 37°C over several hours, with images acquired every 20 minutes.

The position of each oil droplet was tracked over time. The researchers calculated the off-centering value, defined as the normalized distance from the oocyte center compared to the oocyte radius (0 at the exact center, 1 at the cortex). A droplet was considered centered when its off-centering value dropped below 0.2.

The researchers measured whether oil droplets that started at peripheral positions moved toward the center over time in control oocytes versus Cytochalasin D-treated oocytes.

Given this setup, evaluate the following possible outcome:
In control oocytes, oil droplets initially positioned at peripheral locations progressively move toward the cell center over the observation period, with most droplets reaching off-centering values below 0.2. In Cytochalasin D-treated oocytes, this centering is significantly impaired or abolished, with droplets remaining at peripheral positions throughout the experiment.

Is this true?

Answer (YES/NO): YES